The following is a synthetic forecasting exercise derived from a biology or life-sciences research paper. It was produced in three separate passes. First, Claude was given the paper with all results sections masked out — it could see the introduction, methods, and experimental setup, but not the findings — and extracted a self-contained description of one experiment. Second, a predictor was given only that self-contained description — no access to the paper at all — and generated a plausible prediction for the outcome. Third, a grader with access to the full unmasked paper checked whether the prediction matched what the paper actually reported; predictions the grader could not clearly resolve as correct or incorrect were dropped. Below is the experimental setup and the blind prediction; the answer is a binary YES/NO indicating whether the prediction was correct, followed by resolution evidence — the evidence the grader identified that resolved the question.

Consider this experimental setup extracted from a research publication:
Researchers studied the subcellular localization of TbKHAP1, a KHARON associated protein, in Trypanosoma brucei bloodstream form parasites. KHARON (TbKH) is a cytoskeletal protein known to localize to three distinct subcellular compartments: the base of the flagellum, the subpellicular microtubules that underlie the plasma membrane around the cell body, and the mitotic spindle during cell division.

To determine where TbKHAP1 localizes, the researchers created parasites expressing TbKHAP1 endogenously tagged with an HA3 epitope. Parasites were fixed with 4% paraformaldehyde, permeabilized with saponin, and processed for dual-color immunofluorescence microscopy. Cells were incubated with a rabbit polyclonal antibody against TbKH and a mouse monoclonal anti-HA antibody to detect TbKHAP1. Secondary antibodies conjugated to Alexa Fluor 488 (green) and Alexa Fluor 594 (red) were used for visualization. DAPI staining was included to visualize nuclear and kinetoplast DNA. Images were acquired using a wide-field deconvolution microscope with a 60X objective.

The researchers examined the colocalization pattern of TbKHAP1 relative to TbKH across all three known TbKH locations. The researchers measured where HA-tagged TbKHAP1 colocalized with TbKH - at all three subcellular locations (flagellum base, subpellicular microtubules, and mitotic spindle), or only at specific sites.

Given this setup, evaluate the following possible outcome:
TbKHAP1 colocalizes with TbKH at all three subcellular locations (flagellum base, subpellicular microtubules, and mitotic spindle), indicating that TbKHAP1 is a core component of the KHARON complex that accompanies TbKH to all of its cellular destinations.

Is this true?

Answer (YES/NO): NO